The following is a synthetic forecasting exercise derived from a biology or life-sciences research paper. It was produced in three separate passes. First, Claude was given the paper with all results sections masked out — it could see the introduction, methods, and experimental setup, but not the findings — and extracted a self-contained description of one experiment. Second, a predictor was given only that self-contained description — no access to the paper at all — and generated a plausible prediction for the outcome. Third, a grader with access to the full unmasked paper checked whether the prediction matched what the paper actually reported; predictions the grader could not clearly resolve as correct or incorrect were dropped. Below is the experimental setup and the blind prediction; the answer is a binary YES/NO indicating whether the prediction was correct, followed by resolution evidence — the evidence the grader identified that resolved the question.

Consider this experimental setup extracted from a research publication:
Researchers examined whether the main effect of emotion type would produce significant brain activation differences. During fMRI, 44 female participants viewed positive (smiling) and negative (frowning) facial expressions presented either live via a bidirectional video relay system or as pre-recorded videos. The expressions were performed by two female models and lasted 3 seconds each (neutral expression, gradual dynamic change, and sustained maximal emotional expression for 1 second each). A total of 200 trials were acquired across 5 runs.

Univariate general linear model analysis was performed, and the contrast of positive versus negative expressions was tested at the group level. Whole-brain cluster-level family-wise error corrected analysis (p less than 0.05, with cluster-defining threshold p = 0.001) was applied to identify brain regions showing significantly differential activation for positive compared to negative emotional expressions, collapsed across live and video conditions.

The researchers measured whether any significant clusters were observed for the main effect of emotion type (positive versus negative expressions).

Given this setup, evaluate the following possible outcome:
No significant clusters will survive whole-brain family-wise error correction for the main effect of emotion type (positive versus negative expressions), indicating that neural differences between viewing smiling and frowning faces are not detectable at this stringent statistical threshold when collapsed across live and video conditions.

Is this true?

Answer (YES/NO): NO